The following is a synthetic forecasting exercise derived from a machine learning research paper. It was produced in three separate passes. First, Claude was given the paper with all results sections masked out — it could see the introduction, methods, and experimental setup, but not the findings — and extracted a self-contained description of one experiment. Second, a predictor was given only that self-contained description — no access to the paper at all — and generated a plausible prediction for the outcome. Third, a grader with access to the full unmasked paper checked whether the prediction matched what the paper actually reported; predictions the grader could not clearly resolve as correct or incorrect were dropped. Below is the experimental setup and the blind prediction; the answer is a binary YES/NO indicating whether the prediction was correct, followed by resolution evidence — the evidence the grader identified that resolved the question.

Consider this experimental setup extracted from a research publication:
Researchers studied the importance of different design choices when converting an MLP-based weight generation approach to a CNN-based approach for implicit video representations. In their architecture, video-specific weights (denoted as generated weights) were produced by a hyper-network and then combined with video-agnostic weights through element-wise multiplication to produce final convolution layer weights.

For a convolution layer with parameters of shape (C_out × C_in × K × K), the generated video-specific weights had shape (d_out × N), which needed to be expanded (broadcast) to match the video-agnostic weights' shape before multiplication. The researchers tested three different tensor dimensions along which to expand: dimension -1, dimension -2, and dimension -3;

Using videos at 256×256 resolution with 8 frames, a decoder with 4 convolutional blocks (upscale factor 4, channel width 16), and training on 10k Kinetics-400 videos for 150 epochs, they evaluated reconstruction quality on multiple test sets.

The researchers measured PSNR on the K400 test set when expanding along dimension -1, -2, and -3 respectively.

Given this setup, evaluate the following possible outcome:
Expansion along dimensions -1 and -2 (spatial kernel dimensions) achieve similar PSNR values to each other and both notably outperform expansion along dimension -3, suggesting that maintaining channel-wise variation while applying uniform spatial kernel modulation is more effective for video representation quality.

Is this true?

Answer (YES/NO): NO